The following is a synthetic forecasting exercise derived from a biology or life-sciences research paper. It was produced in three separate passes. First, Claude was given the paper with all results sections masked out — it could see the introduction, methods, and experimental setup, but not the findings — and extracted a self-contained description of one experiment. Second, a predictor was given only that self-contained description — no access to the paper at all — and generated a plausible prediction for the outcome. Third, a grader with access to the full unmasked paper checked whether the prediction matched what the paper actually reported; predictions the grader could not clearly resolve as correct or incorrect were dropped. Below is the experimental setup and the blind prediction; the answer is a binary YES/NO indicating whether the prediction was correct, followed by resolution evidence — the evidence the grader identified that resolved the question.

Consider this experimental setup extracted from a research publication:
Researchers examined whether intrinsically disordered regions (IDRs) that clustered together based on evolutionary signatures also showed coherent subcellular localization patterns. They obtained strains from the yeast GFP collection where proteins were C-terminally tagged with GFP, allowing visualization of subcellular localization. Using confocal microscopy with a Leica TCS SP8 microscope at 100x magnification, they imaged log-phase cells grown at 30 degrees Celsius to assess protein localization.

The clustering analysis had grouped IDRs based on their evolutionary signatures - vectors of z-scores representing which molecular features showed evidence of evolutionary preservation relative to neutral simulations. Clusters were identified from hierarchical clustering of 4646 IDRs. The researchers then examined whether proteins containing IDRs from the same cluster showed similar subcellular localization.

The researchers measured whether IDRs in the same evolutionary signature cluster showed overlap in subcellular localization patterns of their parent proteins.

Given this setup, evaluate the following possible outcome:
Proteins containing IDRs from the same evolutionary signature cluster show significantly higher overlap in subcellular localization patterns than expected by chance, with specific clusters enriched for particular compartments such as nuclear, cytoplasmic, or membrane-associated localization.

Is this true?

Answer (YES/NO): YES